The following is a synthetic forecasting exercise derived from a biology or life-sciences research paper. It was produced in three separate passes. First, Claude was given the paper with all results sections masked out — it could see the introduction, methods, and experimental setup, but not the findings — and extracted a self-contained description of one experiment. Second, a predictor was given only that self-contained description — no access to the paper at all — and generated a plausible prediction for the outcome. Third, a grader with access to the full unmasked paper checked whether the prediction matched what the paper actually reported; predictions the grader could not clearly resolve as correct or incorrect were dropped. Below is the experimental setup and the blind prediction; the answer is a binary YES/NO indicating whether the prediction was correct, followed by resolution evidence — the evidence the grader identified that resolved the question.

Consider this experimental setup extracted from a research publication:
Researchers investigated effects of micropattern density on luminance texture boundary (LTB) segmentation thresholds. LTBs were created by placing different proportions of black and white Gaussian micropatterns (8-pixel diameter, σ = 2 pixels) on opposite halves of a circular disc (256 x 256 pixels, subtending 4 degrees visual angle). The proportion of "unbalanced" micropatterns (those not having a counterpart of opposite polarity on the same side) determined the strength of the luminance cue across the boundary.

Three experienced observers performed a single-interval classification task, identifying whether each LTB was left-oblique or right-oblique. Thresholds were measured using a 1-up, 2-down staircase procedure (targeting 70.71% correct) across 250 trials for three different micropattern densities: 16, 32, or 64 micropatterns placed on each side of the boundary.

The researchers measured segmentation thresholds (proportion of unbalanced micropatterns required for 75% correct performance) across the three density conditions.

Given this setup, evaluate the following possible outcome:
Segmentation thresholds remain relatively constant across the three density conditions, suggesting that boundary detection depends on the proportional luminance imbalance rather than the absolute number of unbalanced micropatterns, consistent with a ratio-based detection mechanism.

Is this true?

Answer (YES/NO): NO